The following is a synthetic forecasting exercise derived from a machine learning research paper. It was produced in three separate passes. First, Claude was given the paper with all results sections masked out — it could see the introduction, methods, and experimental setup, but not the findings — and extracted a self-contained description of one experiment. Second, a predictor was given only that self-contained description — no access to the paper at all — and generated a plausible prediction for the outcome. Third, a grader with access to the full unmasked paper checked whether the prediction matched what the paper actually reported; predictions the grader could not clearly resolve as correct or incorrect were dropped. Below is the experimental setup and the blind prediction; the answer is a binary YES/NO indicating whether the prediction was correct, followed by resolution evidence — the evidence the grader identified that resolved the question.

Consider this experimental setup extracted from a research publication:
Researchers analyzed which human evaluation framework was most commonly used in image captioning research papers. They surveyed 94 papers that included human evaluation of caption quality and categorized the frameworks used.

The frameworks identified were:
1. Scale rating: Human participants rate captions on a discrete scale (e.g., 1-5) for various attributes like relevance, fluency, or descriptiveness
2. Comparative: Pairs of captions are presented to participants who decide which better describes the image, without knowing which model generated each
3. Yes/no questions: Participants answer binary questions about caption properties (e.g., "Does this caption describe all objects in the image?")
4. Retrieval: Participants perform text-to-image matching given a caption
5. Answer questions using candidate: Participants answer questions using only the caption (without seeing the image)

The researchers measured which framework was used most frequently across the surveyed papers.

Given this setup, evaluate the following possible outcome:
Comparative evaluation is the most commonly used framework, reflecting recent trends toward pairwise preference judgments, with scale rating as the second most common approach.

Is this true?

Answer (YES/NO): YES